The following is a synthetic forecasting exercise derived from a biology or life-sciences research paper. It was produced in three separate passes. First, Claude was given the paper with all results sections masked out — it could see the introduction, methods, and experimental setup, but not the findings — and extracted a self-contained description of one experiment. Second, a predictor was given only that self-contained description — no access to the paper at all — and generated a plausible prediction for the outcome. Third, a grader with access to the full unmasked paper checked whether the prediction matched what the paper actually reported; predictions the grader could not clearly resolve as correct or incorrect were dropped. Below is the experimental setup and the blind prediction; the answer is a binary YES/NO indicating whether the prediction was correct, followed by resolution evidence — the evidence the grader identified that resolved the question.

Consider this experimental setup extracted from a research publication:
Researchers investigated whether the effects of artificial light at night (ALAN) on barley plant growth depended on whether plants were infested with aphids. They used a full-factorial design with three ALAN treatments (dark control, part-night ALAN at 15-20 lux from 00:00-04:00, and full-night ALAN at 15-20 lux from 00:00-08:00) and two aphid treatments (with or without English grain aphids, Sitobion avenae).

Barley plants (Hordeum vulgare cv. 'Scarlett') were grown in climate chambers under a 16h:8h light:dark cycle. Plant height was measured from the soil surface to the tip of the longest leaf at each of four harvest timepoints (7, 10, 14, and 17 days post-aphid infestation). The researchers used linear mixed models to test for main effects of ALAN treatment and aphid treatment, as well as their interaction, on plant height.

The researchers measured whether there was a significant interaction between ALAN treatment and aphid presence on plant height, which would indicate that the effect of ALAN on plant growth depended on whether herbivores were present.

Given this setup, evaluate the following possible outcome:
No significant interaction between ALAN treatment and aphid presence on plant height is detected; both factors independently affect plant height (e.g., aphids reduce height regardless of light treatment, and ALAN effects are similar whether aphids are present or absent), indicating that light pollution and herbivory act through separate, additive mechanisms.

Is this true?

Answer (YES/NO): NO